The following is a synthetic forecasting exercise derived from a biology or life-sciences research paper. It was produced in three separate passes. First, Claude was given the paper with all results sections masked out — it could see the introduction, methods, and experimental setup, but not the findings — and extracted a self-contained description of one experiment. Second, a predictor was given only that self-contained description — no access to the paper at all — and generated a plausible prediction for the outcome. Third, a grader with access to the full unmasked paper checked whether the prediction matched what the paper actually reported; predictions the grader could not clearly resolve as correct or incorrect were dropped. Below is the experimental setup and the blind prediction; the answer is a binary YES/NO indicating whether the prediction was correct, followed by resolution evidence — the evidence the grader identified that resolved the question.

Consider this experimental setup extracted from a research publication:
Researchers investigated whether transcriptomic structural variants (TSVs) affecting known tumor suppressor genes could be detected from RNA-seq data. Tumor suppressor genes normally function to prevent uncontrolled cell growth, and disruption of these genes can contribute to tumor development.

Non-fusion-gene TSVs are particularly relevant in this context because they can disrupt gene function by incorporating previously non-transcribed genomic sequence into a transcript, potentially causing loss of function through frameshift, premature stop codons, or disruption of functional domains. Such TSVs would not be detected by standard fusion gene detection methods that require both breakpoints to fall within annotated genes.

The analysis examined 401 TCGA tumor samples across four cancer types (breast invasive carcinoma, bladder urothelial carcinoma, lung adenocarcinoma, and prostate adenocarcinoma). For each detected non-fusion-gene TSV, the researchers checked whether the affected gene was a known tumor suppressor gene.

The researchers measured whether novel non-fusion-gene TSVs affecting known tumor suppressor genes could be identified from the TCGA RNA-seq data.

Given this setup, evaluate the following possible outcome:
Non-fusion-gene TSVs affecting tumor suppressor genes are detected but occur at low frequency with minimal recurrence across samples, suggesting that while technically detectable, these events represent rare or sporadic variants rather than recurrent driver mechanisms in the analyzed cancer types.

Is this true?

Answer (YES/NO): NO